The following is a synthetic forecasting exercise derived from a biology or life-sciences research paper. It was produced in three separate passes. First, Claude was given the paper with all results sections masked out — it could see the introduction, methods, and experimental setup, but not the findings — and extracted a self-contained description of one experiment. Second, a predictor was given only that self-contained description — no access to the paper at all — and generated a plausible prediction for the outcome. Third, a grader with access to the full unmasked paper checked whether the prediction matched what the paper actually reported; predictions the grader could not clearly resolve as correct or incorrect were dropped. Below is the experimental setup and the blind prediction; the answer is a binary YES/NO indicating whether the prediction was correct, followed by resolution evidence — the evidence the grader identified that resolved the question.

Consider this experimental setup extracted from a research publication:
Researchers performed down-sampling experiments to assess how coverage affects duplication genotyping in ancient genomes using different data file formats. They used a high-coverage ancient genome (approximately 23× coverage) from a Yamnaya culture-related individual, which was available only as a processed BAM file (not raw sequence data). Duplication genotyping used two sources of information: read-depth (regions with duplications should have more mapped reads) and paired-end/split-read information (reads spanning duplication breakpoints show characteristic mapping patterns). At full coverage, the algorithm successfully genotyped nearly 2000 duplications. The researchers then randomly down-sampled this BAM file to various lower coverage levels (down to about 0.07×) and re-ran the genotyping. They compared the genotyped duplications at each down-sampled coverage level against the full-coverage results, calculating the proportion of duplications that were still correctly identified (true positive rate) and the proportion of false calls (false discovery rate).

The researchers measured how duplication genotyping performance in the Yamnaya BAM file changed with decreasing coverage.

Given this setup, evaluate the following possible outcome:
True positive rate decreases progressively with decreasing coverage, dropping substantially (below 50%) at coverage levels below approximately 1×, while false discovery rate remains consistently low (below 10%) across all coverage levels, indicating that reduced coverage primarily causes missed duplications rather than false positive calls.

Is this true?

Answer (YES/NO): NO